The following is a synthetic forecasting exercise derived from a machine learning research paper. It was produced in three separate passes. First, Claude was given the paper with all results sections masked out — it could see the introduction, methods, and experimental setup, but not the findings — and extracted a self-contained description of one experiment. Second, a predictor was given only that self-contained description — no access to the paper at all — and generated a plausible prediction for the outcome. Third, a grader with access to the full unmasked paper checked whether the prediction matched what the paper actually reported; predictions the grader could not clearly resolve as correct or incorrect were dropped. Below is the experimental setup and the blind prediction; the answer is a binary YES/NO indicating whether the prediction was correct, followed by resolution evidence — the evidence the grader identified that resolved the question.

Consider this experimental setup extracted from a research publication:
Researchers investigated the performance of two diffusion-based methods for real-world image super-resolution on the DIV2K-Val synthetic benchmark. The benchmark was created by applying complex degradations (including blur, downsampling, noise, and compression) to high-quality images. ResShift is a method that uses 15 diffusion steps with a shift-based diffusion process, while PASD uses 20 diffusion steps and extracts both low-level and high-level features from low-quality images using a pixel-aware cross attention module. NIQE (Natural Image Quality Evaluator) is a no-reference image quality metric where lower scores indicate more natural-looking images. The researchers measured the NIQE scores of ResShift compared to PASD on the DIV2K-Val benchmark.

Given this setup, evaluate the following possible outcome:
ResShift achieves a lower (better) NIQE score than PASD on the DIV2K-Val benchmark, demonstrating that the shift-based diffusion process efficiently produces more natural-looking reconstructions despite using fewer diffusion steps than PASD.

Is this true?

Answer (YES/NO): NO